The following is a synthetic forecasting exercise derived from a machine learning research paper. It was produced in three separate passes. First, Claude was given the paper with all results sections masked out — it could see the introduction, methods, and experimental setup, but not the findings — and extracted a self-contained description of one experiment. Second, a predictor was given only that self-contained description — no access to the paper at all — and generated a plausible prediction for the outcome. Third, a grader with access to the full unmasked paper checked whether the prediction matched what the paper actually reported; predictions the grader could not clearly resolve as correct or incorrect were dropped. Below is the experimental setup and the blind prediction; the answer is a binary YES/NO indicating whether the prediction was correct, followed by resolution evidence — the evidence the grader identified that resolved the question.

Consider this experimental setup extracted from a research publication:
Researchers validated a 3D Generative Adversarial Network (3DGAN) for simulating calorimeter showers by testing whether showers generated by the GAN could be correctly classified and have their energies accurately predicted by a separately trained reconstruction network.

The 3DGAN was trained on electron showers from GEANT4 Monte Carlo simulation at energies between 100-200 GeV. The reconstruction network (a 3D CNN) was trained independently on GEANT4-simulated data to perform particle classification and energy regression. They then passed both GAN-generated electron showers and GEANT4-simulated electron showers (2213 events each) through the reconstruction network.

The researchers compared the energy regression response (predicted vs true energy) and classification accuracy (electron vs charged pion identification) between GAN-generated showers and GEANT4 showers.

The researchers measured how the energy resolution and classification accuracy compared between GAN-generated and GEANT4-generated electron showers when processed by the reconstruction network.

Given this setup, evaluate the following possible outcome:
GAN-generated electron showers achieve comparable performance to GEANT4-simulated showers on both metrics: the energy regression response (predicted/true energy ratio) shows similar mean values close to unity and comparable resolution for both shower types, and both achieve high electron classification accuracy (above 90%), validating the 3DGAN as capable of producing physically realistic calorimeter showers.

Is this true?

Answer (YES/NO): NO